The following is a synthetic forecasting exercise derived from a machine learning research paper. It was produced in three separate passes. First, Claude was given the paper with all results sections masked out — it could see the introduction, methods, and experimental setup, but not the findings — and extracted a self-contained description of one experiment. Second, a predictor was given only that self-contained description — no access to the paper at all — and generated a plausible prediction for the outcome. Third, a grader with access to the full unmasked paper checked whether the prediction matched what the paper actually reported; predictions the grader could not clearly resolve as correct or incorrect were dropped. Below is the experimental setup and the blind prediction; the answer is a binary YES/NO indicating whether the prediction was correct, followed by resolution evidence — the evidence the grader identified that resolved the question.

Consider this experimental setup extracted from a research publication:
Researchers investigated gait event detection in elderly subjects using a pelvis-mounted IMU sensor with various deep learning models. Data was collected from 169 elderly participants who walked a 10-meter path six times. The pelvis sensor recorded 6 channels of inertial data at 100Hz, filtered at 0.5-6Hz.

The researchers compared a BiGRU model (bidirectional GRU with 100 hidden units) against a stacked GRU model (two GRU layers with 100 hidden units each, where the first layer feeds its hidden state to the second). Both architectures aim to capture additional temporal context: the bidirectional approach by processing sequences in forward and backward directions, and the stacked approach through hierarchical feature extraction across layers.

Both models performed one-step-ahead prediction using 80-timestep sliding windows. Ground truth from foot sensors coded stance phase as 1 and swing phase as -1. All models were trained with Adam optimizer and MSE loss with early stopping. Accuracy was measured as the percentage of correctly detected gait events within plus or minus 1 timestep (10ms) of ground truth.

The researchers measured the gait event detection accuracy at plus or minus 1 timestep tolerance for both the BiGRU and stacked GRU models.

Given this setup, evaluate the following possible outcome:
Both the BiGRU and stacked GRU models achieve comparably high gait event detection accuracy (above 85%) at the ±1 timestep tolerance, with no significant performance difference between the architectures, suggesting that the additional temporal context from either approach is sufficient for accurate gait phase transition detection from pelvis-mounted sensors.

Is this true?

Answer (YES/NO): NO